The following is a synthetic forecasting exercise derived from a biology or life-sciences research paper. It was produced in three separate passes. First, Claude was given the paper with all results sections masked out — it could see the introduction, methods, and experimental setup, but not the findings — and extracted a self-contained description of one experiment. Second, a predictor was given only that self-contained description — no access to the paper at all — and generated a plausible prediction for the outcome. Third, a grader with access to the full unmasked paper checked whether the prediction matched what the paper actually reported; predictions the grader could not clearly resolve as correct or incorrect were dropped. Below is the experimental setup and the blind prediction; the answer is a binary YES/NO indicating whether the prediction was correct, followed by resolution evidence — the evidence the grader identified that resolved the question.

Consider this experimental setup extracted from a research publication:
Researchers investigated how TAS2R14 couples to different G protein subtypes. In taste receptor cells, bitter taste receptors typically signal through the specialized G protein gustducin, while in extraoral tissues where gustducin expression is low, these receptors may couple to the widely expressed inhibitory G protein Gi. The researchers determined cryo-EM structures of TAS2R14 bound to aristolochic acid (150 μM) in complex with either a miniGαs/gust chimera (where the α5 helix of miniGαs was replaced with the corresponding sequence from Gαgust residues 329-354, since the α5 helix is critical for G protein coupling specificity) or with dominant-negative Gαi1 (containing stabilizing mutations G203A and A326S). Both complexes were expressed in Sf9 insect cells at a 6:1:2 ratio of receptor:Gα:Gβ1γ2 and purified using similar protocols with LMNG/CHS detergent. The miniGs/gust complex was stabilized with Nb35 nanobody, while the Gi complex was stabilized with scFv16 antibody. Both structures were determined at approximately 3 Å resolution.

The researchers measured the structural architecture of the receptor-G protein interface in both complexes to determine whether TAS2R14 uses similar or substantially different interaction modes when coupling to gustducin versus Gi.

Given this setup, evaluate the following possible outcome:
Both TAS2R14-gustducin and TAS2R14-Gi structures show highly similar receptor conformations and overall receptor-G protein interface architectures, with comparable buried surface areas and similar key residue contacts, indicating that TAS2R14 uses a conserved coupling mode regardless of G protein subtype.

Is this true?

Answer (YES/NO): YES